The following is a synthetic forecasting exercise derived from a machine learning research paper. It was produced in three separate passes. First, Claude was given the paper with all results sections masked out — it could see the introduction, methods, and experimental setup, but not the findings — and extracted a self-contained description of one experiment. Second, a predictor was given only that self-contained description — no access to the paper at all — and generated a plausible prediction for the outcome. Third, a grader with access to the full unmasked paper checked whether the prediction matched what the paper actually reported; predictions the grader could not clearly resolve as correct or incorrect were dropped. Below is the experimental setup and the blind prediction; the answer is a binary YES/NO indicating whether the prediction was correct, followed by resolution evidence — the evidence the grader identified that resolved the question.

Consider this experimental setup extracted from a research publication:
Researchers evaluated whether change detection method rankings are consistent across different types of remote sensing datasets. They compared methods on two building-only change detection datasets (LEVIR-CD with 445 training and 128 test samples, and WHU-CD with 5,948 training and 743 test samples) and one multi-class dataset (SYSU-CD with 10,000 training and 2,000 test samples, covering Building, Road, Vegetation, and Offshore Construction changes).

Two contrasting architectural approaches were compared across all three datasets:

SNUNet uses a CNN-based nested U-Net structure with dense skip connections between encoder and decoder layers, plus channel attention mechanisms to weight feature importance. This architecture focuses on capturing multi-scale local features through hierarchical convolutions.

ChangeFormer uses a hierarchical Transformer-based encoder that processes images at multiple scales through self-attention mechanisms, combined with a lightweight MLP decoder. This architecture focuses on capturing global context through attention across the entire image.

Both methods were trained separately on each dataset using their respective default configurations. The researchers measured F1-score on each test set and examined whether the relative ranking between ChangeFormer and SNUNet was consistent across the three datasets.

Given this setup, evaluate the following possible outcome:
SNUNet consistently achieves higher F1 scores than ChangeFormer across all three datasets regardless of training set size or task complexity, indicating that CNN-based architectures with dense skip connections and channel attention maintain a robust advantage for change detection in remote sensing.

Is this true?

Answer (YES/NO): NO